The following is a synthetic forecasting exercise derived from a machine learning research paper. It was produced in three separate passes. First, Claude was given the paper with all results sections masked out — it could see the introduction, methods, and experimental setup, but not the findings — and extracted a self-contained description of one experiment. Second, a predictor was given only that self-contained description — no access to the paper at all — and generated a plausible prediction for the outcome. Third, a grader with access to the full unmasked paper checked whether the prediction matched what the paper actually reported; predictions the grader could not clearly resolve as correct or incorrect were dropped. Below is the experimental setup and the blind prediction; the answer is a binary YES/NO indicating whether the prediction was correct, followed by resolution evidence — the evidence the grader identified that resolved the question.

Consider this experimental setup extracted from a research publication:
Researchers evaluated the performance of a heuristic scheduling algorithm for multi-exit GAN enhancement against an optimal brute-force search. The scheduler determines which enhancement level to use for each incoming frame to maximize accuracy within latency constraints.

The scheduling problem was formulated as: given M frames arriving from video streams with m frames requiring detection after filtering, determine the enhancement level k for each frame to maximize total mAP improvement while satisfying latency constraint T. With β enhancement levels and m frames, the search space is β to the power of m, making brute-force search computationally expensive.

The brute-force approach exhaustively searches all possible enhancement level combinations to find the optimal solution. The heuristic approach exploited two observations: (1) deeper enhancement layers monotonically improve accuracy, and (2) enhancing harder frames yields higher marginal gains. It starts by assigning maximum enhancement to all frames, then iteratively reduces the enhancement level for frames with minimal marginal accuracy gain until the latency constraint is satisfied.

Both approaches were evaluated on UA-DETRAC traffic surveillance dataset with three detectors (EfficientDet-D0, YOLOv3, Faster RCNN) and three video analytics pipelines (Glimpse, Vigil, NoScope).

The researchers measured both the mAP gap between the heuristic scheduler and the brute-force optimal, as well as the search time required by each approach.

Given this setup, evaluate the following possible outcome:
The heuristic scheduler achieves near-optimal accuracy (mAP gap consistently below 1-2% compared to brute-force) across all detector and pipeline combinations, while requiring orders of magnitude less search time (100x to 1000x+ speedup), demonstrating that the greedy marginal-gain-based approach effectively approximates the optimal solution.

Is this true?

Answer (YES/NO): NO